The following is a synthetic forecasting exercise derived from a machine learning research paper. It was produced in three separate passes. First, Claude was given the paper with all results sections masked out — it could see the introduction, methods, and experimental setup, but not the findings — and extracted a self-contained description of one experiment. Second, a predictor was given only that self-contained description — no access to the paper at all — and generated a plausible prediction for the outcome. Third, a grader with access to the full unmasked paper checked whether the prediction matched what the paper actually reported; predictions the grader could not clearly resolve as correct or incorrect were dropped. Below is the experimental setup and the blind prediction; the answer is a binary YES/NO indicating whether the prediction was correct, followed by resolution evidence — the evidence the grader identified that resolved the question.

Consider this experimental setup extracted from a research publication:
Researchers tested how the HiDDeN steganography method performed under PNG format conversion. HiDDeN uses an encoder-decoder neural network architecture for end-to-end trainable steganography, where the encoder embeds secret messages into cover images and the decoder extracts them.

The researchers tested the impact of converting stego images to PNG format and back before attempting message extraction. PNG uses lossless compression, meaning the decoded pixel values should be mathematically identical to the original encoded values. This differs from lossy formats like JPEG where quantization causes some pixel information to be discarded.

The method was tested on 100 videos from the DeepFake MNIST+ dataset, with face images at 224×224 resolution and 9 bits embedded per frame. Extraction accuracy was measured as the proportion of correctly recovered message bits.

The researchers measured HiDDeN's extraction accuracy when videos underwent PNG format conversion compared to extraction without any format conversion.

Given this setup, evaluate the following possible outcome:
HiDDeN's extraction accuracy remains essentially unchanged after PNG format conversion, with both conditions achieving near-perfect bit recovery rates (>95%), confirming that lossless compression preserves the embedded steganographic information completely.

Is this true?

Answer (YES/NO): NO